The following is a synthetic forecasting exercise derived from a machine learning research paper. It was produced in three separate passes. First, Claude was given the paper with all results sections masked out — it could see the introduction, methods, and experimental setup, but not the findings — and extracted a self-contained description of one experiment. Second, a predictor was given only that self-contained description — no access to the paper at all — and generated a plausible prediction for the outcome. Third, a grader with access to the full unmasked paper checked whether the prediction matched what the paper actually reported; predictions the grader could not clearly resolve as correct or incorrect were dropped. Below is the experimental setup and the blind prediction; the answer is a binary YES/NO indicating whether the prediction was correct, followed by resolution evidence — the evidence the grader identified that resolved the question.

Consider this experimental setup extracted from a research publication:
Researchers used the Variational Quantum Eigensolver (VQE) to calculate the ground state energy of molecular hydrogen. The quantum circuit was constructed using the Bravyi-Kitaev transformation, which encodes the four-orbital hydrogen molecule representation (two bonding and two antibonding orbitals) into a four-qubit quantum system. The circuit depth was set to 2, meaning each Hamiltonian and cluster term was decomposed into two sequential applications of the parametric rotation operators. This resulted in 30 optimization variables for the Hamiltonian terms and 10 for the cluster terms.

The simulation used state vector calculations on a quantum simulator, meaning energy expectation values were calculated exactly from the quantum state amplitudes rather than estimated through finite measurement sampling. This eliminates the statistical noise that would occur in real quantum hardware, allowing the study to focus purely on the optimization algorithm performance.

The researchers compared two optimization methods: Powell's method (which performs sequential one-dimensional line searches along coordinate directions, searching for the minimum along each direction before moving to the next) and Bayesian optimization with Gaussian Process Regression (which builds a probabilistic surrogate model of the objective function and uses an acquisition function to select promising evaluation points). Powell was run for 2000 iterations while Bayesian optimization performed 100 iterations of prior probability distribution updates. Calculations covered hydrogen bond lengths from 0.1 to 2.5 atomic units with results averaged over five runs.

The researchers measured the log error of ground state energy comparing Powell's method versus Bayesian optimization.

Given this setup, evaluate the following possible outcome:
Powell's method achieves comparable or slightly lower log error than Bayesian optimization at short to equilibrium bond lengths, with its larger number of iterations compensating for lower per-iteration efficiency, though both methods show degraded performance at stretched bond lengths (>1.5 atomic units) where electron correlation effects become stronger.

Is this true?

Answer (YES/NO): NO